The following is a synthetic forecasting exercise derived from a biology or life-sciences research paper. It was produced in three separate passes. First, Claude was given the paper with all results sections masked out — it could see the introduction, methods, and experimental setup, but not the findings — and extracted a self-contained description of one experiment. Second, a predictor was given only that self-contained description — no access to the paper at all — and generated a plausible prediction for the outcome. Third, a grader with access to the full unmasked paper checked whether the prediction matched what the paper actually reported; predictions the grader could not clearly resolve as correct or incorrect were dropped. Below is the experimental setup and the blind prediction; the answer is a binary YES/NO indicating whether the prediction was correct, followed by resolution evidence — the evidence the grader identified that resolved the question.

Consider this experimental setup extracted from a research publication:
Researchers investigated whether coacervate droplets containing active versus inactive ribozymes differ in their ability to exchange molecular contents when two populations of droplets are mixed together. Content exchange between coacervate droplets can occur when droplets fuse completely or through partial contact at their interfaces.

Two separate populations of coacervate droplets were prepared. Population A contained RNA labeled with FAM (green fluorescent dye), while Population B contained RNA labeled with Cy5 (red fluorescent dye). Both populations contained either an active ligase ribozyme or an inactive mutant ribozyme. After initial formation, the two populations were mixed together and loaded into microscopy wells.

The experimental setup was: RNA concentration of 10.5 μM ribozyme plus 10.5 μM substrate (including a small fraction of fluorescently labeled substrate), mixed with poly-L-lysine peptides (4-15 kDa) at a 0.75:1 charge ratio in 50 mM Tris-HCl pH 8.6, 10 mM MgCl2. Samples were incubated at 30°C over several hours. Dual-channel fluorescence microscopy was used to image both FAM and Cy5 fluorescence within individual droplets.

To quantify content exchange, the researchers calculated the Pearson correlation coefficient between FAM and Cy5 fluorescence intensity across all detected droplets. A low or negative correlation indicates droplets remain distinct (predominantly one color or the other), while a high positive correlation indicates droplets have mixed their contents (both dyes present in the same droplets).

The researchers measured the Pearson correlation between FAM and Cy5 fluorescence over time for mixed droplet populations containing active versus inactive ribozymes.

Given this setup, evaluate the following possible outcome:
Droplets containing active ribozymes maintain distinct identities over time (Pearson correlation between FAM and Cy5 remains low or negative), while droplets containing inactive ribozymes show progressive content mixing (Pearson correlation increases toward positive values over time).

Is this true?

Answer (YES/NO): YES